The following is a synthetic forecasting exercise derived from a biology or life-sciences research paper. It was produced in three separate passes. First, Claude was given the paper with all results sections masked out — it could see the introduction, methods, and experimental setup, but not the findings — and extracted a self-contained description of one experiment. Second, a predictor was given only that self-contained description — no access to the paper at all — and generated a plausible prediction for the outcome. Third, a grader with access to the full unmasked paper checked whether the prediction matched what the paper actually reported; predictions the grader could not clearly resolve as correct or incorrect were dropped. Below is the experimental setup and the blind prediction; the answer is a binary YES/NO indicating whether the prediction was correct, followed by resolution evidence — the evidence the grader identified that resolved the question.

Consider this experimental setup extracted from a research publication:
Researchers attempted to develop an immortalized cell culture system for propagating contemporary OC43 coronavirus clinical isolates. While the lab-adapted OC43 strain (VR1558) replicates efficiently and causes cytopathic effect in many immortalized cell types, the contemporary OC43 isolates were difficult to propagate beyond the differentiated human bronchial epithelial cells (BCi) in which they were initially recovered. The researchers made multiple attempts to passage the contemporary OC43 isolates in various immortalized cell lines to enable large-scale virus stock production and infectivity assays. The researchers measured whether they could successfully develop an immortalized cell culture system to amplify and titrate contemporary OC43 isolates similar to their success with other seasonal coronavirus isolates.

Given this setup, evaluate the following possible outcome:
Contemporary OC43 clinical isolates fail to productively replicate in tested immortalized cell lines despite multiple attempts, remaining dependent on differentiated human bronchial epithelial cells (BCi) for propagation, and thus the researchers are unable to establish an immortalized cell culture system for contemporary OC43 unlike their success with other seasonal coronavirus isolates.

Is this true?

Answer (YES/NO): YES